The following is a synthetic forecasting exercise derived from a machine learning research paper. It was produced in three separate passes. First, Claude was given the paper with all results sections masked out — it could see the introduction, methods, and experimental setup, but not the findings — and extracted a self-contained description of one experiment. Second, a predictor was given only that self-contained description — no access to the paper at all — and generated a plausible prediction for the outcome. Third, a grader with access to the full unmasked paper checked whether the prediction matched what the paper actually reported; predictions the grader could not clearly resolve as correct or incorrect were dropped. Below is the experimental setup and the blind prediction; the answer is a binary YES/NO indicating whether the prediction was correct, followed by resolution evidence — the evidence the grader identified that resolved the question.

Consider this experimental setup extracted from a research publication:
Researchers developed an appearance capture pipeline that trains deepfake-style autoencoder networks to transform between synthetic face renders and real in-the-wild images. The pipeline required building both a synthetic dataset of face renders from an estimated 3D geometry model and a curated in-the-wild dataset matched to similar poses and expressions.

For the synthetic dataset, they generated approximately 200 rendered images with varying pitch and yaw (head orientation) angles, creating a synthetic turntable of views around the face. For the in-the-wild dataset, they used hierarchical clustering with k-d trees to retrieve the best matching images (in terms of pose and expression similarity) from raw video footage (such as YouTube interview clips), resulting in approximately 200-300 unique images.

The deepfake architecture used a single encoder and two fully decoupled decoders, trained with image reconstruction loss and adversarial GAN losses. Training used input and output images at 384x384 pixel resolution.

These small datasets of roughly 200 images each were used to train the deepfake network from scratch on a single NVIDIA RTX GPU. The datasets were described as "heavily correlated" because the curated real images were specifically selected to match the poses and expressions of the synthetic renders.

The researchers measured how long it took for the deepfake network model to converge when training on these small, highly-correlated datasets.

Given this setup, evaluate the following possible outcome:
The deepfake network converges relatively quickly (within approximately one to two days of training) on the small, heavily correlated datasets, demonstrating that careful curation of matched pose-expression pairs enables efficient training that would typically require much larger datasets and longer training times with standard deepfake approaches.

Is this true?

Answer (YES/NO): NO